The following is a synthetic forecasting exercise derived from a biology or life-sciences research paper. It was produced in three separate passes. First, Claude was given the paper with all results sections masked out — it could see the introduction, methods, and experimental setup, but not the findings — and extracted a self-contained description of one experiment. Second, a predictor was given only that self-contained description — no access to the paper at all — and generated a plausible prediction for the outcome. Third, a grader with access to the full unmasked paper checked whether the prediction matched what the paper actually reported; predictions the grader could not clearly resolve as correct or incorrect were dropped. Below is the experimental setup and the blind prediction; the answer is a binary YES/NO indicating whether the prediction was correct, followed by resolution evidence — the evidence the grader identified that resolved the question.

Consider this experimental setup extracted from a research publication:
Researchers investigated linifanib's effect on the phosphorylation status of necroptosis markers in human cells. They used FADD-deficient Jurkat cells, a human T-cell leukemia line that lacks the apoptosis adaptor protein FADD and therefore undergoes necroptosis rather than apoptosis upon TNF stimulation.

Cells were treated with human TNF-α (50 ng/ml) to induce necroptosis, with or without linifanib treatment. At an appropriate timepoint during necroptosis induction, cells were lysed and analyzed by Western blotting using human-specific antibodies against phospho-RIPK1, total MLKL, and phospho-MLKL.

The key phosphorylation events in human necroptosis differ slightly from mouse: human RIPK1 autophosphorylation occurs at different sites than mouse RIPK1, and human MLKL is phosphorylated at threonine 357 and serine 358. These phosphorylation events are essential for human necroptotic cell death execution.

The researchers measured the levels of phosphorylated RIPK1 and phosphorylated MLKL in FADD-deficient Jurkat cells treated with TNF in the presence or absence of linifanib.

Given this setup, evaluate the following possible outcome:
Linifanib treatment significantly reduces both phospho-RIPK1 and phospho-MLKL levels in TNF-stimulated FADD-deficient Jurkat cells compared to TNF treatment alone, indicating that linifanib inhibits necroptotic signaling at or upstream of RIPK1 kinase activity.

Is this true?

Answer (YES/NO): YES